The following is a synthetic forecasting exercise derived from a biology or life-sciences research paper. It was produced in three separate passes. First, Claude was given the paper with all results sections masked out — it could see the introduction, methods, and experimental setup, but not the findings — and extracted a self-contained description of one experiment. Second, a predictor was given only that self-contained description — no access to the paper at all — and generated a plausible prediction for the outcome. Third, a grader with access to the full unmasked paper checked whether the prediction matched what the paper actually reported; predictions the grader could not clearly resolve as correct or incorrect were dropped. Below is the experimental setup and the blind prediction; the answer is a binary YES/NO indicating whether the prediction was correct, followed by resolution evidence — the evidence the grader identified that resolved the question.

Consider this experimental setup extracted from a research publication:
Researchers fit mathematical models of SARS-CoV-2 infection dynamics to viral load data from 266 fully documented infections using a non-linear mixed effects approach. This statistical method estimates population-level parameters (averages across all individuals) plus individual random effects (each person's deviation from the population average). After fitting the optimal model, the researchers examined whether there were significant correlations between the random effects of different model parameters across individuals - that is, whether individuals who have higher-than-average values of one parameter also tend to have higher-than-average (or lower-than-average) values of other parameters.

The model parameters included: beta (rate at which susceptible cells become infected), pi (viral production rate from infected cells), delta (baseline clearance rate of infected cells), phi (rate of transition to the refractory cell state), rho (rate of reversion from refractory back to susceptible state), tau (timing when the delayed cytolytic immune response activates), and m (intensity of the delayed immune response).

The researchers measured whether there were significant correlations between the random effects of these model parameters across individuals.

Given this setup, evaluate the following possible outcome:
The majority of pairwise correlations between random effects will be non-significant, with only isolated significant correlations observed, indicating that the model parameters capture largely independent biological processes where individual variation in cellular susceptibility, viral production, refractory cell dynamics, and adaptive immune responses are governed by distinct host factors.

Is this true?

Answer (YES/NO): NO